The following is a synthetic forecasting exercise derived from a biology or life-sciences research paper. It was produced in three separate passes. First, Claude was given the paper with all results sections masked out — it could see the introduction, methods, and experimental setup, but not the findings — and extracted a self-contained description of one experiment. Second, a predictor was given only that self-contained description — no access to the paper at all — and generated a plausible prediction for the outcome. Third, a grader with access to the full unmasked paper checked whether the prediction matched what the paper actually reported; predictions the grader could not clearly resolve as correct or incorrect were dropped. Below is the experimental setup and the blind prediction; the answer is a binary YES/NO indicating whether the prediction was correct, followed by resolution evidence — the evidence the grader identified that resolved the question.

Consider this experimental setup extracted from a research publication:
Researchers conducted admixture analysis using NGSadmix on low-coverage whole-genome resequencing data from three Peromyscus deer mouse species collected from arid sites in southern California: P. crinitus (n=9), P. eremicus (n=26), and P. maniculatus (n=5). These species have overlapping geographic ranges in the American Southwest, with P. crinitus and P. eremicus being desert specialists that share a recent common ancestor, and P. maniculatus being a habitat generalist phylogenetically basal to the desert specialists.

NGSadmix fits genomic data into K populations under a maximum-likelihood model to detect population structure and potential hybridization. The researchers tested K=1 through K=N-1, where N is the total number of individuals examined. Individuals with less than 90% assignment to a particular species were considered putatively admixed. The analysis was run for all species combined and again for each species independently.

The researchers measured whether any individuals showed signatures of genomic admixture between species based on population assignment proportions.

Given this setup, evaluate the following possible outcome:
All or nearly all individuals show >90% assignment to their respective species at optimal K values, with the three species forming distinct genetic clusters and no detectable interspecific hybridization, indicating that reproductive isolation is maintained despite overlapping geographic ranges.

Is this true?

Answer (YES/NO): NO